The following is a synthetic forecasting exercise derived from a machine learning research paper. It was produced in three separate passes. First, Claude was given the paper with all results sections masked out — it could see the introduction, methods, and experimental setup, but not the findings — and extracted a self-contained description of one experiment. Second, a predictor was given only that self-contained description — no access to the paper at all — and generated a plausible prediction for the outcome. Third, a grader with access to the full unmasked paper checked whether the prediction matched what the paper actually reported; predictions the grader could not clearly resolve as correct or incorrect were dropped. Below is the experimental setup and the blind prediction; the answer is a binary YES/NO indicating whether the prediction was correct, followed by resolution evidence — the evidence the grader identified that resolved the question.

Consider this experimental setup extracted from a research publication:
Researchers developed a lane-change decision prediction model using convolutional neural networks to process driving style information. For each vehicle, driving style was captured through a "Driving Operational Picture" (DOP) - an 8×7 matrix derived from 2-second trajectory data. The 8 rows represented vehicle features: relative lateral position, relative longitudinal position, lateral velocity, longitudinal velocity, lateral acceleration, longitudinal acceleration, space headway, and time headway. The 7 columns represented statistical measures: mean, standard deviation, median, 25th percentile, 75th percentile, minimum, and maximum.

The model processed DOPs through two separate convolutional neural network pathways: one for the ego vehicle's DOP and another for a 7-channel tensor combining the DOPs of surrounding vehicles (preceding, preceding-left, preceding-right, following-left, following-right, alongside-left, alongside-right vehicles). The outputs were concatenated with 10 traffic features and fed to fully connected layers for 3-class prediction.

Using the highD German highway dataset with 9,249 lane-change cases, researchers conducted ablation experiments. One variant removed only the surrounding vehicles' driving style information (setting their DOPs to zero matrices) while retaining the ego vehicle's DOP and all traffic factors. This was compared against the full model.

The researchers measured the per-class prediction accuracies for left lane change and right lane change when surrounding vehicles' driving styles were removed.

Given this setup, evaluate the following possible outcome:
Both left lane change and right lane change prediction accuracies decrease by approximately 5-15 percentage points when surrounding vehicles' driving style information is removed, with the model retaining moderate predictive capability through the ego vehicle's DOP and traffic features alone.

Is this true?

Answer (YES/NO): NO